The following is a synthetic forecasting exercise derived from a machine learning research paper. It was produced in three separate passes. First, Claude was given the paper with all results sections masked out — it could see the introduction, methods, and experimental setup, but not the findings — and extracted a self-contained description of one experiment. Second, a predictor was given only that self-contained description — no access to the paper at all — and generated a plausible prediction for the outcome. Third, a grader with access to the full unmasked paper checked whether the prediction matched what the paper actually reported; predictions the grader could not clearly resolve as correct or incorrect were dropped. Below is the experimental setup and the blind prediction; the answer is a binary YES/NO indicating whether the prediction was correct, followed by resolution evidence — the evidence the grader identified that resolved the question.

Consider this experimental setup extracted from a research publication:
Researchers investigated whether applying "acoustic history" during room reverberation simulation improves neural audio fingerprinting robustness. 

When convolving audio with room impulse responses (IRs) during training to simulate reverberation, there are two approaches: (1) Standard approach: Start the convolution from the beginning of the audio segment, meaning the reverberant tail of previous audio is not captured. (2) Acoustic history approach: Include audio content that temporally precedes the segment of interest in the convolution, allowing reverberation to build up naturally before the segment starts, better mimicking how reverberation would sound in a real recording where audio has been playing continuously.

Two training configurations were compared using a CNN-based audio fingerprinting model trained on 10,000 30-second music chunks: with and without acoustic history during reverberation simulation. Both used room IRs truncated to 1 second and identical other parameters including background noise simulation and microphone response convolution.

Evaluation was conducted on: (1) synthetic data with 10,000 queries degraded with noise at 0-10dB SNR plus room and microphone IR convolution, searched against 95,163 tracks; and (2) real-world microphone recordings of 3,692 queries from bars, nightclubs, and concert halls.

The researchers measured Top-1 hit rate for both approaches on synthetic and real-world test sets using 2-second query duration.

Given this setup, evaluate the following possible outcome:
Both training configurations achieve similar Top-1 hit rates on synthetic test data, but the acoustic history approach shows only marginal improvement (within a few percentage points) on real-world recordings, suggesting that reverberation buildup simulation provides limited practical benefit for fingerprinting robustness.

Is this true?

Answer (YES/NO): YES